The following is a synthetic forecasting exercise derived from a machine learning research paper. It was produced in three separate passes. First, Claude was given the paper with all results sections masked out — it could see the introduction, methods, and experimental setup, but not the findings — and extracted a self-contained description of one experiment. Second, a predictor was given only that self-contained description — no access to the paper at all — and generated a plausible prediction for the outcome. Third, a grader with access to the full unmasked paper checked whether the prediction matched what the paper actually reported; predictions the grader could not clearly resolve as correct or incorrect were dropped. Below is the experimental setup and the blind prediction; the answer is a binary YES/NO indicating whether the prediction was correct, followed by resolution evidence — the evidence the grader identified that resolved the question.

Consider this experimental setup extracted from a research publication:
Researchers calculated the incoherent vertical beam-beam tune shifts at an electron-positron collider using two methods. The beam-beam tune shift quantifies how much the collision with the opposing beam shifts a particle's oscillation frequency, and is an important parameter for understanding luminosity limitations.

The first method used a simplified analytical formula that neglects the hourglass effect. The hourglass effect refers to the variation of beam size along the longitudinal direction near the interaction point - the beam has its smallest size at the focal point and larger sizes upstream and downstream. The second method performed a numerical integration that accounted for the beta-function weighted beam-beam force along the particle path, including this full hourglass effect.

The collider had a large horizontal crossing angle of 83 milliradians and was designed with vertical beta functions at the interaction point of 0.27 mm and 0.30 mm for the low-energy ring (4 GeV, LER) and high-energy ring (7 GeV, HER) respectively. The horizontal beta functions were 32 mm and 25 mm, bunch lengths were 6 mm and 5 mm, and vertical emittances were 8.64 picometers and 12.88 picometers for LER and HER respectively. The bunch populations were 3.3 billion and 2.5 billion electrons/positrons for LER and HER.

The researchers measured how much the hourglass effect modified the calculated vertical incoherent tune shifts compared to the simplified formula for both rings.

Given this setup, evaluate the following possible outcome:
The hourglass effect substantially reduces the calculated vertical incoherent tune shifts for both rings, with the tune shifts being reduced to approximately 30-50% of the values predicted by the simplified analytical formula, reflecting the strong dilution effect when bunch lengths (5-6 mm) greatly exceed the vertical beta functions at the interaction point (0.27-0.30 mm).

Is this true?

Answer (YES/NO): NO